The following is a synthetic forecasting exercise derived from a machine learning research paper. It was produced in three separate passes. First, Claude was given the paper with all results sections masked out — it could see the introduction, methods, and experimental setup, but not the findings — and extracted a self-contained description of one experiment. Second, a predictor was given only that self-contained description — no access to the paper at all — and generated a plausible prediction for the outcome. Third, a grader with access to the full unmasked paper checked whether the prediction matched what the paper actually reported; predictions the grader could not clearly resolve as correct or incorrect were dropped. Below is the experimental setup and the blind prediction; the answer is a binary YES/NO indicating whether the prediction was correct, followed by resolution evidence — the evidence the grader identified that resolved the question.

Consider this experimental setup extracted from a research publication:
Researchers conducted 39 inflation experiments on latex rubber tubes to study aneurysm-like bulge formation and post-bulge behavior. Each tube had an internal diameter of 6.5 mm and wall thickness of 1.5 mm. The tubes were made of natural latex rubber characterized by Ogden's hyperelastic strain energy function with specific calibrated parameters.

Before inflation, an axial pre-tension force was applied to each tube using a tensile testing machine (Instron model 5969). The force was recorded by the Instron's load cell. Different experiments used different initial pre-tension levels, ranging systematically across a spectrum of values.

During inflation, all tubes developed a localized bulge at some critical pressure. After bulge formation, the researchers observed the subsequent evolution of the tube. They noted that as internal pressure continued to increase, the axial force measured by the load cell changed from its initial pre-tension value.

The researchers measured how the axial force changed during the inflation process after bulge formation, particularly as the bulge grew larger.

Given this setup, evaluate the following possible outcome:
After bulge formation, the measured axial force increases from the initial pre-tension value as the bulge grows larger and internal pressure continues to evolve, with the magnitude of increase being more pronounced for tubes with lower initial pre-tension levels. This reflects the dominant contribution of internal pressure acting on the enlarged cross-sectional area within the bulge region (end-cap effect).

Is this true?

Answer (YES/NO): NO